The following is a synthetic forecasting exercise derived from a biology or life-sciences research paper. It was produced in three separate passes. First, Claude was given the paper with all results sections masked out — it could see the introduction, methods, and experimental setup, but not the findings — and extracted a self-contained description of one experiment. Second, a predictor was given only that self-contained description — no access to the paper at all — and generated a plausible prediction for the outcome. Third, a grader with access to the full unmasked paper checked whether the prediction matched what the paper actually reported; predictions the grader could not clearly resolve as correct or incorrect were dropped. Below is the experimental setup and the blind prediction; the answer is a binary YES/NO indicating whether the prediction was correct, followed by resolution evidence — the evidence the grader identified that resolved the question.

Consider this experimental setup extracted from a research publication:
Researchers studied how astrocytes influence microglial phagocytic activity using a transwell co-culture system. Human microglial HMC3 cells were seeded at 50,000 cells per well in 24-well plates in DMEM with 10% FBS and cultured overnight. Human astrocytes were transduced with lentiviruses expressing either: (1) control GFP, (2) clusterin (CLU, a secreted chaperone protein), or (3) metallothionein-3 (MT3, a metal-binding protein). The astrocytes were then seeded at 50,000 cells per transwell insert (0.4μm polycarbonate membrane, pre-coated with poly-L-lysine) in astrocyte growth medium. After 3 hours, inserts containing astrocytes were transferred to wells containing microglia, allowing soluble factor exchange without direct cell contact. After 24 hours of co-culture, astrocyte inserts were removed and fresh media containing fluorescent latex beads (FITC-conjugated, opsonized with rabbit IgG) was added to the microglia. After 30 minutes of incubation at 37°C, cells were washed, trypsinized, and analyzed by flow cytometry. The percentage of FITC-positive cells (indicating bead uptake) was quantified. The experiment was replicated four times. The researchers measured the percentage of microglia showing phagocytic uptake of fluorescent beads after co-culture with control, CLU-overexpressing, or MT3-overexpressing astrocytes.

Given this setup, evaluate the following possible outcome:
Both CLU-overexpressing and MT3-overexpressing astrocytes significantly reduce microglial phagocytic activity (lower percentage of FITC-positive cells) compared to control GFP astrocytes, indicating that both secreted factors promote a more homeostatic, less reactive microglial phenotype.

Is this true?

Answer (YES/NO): NO